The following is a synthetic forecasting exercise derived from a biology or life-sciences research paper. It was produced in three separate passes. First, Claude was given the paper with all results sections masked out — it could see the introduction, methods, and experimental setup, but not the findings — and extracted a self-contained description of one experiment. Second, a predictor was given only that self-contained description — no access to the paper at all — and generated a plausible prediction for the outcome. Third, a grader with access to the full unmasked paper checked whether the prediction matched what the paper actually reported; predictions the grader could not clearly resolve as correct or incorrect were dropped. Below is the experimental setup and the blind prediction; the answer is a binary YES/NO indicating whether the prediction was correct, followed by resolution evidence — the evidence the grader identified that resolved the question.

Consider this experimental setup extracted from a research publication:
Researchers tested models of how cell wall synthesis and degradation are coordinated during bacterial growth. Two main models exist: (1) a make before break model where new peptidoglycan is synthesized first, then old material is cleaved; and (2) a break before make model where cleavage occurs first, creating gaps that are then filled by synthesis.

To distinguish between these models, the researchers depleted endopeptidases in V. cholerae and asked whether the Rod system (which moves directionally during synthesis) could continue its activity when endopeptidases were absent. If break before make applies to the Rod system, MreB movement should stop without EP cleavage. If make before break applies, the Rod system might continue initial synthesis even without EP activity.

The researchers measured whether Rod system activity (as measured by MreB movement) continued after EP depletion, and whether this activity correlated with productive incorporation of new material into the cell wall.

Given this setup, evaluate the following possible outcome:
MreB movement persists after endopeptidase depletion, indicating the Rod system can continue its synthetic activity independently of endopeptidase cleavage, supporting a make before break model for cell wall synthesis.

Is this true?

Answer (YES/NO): YES